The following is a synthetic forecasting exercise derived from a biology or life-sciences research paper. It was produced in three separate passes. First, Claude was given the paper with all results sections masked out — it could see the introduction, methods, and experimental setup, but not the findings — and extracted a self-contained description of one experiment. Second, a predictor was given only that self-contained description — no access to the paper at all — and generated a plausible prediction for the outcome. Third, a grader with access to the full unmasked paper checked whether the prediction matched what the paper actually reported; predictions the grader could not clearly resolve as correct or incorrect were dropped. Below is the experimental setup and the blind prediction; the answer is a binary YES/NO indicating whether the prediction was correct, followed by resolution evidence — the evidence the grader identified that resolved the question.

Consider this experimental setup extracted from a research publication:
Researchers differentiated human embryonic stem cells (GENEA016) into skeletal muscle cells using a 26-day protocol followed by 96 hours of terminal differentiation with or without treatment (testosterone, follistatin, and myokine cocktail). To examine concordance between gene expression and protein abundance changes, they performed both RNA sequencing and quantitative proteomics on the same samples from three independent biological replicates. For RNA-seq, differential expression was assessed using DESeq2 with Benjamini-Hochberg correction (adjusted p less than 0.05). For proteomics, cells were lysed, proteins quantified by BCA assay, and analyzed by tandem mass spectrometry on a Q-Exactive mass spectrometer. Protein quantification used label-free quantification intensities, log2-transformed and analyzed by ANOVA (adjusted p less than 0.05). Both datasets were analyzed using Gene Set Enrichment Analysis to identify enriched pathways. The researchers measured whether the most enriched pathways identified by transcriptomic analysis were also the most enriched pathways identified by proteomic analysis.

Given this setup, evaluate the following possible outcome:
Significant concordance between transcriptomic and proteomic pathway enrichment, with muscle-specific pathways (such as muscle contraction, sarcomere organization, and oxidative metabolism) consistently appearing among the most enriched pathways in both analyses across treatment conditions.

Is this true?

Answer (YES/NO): NO